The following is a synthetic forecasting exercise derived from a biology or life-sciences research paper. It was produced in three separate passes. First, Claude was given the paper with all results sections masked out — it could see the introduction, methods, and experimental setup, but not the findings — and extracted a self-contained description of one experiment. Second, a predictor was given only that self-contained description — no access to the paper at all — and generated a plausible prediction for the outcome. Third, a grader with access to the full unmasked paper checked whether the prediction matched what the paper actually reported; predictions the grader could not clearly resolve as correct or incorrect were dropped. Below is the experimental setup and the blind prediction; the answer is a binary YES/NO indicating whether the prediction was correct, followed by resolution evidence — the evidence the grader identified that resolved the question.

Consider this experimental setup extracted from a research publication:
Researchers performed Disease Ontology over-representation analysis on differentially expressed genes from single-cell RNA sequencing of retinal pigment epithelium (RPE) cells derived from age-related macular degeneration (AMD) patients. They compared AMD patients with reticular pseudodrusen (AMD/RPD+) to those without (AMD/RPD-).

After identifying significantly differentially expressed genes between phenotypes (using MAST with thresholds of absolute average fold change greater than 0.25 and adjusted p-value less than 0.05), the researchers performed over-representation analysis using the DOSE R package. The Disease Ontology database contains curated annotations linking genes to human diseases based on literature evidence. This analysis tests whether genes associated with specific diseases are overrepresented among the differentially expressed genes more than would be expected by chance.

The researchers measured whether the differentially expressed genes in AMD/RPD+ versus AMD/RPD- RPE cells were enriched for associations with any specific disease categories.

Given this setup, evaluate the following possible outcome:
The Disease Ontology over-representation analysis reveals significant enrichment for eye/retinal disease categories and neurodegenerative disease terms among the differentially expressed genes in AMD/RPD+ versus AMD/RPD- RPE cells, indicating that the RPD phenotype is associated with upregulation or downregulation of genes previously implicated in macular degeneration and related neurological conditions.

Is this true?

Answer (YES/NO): NO